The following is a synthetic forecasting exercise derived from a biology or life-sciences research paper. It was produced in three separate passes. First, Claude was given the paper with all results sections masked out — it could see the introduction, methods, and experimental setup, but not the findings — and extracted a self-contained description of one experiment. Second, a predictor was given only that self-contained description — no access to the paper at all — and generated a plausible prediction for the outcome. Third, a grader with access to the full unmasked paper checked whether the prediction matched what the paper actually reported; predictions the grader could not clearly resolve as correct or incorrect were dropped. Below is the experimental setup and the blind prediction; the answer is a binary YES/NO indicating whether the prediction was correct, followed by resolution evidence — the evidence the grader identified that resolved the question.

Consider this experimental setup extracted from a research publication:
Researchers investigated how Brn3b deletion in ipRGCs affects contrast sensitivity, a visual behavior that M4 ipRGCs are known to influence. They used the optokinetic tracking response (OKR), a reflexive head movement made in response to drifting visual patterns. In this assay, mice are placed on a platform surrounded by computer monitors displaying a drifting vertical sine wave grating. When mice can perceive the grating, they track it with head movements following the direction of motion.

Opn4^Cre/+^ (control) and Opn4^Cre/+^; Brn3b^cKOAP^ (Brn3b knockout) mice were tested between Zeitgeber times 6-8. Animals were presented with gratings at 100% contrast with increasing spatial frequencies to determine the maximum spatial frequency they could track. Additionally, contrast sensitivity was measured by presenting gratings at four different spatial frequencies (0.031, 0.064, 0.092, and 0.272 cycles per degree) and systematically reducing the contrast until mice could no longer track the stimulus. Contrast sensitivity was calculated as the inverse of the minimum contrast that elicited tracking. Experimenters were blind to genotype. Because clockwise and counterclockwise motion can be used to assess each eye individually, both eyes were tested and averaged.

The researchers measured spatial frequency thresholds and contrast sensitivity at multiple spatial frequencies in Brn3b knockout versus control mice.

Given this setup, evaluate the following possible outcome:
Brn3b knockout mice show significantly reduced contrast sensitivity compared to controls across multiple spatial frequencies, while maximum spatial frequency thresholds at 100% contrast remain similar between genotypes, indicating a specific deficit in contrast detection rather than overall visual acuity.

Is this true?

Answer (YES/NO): YES